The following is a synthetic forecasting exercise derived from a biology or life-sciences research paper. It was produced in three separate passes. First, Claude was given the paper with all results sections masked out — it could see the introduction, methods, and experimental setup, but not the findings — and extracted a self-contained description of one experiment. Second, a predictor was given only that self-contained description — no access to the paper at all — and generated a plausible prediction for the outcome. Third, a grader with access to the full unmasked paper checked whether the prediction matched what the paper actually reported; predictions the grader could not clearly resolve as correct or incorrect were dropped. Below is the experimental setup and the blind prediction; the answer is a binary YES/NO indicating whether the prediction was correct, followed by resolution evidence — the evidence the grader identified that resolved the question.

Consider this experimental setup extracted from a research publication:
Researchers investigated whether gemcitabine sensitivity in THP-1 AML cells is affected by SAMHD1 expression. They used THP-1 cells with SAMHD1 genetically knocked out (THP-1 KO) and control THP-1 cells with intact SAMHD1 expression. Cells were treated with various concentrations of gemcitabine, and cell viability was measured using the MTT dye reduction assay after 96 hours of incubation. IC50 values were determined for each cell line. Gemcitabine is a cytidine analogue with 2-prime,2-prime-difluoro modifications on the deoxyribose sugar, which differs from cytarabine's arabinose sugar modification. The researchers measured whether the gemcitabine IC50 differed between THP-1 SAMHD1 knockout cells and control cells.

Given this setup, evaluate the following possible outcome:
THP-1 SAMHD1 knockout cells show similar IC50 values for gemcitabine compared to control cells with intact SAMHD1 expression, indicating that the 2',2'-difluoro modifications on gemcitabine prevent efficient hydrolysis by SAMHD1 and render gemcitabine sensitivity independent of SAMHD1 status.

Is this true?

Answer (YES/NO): YES